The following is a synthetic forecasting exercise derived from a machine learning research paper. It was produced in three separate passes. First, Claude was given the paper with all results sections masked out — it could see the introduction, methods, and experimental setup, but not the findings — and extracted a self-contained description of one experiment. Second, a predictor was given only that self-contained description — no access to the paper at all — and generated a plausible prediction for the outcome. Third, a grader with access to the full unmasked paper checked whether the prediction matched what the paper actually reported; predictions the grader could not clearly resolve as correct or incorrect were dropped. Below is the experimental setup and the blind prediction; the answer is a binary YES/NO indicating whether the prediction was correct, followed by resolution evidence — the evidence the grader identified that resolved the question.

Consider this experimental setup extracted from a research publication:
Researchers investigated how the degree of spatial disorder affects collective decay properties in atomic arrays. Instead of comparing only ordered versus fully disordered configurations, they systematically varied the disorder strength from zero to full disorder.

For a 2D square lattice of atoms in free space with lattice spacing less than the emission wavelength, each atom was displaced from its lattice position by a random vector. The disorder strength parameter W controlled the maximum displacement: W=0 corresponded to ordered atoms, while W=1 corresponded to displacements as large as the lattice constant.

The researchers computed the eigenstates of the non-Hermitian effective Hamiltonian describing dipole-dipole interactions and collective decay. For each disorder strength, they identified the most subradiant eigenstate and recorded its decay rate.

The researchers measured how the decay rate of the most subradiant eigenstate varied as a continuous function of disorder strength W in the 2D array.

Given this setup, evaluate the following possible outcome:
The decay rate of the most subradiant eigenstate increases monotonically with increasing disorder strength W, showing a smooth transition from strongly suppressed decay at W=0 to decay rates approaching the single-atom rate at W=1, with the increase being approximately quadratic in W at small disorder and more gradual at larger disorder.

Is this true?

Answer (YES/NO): NO